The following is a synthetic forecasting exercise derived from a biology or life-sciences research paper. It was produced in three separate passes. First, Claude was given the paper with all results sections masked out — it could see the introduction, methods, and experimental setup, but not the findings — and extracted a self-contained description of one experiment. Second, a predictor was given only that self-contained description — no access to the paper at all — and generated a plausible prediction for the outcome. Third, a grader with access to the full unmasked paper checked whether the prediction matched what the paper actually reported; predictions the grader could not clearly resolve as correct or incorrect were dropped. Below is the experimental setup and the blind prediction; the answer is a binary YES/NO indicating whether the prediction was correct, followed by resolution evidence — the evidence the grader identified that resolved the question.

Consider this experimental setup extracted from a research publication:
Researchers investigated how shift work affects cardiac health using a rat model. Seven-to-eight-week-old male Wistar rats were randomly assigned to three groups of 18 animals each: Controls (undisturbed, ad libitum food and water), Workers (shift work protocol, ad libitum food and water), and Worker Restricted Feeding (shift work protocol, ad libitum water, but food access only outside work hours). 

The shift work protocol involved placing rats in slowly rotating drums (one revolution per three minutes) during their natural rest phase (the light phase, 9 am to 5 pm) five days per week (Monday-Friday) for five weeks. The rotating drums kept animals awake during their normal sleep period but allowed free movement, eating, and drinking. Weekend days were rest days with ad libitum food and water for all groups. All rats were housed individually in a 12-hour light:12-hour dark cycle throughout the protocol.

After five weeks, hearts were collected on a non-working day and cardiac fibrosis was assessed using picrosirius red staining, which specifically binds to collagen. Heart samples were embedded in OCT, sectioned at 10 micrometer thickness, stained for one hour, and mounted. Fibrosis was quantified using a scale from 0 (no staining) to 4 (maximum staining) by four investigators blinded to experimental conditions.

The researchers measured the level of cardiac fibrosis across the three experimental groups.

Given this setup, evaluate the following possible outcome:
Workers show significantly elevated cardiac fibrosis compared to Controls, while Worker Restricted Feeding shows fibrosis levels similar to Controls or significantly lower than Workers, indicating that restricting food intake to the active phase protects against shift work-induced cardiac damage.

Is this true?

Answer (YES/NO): NO